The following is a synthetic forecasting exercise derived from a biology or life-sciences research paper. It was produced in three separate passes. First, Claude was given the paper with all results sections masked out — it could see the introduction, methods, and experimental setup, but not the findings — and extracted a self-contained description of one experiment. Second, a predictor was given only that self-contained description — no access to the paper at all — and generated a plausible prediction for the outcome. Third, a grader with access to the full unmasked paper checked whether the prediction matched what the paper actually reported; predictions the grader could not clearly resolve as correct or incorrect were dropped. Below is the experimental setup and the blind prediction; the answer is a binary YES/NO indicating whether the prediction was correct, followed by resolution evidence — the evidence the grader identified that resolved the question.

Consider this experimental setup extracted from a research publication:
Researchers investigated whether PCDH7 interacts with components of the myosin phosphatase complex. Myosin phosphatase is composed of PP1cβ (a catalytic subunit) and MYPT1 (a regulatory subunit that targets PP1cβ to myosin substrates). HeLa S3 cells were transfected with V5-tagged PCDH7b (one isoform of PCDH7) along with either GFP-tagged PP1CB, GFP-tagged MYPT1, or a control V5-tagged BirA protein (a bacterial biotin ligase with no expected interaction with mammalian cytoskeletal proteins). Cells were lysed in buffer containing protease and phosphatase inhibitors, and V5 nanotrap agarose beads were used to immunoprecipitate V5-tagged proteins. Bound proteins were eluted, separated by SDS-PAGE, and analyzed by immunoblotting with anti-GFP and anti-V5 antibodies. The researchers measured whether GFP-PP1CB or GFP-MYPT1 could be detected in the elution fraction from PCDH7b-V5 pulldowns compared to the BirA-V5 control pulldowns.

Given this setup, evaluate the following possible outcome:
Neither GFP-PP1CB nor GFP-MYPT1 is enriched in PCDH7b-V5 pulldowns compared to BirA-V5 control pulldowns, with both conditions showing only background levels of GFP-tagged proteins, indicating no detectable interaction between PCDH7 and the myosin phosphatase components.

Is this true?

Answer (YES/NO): NO